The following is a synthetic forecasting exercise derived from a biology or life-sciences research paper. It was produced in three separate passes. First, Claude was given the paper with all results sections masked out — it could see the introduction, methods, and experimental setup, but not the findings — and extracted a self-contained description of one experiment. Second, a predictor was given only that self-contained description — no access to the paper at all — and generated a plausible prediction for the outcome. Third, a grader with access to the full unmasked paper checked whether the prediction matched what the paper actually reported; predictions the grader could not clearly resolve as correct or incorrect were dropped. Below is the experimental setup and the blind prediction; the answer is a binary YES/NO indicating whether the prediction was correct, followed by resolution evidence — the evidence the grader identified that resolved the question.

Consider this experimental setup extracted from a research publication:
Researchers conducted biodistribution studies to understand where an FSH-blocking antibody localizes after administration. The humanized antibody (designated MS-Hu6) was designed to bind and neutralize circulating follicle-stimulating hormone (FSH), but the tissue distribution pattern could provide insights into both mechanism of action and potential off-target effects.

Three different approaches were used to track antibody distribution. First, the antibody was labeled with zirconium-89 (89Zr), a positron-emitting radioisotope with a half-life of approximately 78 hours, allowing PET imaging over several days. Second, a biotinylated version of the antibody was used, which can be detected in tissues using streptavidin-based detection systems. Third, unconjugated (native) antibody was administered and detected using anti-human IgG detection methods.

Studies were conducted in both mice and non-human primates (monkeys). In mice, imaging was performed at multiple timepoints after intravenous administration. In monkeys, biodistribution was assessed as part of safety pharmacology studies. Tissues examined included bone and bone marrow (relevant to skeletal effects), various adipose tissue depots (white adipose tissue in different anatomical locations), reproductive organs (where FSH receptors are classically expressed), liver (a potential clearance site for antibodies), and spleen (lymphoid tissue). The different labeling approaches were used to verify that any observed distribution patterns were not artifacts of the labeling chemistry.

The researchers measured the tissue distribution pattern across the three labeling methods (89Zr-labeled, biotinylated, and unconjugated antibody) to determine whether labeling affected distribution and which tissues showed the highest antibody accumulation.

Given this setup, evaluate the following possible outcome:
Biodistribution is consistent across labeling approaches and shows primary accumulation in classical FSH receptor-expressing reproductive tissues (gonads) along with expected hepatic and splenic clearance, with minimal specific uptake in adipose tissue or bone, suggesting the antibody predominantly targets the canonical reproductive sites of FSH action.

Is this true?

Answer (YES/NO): NO